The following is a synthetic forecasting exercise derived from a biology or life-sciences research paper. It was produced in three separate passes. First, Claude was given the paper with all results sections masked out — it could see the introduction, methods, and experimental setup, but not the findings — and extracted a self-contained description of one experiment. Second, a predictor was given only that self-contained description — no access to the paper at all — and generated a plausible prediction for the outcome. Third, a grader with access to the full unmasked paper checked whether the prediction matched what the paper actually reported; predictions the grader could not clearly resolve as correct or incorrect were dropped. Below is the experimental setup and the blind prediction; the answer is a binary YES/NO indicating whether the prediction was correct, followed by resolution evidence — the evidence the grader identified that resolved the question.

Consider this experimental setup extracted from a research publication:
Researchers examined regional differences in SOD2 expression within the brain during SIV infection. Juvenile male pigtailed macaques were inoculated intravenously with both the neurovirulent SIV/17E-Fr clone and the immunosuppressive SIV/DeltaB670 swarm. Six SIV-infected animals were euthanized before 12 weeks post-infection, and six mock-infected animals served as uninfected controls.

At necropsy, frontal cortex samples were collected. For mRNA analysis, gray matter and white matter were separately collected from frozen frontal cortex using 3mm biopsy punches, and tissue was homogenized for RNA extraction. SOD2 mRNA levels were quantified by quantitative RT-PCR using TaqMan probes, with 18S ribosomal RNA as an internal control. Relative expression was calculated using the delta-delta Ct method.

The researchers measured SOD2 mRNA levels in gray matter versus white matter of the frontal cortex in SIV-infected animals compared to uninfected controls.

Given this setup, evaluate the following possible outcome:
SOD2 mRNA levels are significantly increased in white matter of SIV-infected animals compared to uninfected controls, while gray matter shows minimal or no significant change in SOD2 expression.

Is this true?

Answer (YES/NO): NO